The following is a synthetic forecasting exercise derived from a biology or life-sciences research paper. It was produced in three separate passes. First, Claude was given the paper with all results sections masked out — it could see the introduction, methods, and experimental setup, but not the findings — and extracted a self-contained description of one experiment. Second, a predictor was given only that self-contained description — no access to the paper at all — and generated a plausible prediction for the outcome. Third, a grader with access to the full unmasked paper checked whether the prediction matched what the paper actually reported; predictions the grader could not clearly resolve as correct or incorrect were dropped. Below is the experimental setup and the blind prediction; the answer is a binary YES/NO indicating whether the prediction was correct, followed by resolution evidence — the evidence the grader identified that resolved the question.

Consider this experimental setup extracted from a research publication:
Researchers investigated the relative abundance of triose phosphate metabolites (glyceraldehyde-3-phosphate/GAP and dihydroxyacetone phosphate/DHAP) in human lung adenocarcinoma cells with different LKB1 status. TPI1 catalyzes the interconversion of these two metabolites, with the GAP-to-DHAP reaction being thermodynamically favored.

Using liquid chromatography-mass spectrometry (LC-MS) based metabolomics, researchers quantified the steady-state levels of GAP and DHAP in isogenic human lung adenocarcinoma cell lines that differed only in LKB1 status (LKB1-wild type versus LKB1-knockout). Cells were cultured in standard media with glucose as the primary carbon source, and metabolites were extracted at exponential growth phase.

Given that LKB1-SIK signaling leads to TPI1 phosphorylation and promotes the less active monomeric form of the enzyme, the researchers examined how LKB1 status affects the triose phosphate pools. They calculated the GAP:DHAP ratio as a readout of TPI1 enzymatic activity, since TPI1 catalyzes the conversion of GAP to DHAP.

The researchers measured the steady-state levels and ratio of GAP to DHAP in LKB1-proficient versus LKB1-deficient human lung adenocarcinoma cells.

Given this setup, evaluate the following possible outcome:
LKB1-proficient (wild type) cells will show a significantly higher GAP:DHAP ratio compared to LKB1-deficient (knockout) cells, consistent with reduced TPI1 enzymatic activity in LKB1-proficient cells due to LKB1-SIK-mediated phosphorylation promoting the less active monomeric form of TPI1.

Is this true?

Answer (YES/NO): YES